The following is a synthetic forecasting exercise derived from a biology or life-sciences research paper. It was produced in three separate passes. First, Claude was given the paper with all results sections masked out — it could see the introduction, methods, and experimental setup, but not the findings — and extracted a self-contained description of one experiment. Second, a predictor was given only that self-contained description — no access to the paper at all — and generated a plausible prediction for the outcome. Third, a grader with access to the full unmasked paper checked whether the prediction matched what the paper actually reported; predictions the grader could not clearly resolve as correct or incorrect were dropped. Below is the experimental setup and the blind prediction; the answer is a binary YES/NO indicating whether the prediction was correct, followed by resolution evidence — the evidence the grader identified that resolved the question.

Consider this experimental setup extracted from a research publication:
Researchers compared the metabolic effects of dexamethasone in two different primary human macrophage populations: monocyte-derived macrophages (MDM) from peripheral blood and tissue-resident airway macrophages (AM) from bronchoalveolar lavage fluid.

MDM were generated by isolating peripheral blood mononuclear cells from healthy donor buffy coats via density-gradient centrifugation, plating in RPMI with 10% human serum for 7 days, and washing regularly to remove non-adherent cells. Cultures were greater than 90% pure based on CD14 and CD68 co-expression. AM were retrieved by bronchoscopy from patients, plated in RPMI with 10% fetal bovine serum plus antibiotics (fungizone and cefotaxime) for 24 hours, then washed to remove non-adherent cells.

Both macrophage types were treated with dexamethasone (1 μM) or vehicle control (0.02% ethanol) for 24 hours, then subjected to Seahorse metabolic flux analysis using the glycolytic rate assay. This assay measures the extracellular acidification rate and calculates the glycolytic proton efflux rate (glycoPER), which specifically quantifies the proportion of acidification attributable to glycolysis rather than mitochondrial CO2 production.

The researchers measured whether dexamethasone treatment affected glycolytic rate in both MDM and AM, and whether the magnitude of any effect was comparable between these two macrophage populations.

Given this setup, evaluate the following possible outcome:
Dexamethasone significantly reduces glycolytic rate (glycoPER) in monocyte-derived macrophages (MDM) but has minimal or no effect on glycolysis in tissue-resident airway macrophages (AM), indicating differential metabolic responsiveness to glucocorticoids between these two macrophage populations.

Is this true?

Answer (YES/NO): NO